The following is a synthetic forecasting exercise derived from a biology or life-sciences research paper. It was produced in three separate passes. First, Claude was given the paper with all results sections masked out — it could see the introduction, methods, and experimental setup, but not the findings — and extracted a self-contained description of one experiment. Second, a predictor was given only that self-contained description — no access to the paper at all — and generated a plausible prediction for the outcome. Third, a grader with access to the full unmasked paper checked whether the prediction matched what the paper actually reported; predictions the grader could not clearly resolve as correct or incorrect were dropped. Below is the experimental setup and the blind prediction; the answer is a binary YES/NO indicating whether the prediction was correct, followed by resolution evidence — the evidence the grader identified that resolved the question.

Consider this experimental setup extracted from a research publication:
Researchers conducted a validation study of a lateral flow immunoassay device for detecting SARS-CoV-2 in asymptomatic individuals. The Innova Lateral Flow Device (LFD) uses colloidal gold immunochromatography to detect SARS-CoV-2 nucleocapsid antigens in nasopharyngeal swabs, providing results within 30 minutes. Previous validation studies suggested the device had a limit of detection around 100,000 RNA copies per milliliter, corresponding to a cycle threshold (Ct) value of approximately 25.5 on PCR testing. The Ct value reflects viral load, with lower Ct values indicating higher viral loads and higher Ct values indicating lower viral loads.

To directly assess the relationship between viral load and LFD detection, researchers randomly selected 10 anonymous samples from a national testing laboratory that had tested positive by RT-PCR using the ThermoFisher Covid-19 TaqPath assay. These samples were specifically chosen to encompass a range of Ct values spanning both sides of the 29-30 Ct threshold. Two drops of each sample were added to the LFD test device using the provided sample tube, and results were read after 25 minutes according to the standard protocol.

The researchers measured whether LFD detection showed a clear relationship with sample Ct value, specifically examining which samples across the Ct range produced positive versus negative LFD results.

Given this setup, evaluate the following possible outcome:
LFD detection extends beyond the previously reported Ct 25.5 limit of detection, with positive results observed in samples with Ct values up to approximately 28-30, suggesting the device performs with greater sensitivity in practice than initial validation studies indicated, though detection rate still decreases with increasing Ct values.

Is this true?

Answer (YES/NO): YES